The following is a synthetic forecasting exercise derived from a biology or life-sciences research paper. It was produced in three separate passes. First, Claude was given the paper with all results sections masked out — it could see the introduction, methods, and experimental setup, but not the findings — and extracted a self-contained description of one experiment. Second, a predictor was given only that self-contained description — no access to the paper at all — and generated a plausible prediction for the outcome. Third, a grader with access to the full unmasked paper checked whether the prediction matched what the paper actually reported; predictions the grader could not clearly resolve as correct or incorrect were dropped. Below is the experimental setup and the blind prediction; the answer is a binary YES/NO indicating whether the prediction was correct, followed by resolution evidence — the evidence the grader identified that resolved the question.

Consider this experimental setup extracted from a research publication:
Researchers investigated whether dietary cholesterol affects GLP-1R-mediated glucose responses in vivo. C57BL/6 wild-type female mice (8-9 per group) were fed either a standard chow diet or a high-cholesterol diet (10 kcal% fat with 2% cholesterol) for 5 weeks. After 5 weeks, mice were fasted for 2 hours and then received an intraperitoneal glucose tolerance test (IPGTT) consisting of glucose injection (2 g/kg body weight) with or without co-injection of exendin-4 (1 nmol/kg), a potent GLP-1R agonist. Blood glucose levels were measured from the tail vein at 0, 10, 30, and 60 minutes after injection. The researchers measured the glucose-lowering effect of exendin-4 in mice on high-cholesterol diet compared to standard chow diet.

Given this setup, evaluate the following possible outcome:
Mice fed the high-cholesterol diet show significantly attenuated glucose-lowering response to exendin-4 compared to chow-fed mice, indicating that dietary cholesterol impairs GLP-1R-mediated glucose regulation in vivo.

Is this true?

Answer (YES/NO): YES